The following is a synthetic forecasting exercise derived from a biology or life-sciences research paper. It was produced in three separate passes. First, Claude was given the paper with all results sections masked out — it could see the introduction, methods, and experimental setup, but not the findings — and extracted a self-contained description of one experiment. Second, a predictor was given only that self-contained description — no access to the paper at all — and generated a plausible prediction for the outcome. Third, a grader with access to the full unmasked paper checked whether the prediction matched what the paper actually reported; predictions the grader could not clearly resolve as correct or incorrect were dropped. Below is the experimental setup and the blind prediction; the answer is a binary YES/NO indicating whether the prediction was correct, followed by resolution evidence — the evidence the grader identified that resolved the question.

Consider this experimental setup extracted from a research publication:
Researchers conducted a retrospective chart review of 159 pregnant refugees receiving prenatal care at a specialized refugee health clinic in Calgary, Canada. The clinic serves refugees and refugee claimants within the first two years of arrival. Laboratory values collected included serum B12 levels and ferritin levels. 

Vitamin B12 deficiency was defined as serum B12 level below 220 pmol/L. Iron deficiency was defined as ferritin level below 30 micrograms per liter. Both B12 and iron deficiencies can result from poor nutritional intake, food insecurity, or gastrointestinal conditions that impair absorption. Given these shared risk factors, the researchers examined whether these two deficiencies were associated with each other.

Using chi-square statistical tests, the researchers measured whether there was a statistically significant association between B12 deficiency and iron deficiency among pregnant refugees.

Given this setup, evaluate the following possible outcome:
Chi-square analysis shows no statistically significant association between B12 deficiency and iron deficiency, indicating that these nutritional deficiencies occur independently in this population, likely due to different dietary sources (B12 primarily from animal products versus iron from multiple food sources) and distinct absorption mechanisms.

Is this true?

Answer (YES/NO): YES